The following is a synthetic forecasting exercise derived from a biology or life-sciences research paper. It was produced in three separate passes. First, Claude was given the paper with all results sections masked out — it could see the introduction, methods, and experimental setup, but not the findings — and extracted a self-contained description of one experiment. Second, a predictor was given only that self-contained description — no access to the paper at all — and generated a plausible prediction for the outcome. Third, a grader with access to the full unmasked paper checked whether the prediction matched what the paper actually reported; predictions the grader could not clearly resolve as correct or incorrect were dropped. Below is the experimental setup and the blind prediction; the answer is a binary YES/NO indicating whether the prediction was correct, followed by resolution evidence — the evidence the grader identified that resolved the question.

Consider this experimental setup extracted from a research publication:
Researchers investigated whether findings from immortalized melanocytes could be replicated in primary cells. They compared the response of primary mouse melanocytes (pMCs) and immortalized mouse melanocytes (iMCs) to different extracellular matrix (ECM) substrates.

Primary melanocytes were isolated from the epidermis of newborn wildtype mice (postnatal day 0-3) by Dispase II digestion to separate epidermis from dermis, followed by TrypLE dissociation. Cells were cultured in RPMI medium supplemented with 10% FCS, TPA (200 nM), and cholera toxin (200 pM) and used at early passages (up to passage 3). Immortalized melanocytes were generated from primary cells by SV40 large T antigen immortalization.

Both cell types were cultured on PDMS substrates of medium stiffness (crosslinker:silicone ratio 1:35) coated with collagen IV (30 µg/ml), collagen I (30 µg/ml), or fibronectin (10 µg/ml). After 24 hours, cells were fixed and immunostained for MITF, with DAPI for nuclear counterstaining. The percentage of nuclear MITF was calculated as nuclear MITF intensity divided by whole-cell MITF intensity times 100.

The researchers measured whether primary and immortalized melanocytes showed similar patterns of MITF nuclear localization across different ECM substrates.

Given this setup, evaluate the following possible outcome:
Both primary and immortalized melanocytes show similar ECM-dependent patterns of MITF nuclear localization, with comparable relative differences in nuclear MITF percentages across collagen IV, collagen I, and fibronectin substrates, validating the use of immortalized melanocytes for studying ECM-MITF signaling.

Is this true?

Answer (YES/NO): YES